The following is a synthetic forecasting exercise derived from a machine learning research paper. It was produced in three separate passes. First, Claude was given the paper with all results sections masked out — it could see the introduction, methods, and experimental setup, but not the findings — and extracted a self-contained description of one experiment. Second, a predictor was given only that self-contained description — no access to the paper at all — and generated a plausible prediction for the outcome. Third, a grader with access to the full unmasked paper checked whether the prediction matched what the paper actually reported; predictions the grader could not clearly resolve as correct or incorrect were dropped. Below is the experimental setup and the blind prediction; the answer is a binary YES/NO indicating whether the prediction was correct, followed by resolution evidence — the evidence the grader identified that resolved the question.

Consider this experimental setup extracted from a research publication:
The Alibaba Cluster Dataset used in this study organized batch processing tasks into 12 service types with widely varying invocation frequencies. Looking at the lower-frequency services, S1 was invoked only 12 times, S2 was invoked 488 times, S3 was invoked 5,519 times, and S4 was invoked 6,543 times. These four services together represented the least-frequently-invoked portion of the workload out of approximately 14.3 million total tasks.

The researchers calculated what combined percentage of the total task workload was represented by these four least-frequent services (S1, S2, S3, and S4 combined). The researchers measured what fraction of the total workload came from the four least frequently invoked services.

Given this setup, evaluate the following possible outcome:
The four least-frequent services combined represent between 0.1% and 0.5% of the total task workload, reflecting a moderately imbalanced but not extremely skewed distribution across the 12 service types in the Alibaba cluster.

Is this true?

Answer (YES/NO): NO